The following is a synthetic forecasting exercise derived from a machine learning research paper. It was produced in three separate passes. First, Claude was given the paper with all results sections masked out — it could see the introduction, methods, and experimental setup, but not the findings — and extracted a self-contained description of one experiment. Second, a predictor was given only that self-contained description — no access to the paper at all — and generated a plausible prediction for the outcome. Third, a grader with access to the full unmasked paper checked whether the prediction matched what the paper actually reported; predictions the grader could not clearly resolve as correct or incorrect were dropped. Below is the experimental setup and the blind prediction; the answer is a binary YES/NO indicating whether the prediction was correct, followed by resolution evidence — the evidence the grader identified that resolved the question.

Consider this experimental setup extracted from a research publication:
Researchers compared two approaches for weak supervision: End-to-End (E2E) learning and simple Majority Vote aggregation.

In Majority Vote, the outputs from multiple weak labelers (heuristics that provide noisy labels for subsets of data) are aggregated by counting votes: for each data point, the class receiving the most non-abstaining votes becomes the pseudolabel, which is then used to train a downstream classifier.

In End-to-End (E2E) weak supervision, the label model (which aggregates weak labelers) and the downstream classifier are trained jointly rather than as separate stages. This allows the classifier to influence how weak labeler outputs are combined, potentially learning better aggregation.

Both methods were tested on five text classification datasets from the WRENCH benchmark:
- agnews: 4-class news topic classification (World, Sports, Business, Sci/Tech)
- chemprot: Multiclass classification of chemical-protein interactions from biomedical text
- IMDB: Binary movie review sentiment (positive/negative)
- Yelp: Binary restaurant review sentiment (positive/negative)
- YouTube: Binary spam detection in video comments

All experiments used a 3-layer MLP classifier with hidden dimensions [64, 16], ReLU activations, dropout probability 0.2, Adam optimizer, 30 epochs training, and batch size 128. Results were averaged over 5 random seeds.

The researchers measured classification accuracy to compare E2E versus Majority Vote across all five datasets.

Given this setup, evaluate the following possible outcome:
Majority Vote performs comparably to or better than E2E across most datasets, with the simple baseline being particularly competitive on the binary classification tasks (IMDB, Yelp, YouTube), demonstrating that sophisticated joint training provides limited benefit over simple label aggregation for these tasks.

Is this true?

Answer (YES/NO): NO